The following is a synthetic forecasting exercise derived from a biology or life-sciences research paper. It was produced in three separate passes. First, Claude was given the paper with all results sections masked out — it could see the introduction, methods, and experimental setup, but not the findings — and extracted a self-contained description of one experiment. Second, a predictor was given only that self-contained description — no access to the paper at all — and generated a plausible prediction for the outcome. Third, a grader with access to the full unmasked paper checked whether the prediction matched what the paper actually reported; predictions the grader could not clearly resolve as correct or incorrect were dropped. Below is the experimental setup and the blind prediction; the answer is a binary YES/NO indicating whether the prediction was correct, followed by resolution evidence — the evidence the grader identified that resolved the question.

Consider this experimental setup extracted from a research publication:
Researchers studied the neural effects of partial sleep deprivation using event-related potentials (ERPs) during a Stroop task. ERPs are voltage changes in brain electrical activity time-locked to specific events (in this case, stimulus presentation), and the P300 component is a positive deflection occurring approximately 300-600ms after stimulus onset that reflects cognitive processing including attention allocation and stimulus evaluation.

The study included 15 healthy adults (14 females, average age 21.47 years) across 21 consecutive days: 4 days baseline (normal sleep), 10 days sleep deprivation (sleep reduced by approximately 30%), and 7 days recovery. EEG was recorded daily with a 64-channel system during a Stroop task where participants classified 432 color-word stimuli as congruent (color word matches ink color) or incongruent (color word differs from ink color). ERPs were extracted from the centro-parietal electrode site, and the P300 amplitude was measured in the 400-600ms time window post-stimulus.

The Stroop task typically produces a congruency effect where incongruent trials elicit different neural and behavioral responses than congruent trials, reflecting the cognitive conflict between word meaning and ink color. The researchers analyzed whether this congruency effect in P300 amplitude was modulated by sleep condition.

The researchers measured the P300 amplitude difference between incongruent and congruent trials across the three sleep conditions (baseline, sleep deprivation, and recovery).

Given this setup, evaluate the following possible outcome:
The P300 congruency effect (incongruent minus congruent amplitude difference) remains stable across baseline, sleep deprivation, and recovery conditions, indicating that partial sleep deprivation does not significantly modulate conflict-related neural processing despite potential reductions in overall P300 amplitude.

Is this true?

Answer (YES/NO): YES